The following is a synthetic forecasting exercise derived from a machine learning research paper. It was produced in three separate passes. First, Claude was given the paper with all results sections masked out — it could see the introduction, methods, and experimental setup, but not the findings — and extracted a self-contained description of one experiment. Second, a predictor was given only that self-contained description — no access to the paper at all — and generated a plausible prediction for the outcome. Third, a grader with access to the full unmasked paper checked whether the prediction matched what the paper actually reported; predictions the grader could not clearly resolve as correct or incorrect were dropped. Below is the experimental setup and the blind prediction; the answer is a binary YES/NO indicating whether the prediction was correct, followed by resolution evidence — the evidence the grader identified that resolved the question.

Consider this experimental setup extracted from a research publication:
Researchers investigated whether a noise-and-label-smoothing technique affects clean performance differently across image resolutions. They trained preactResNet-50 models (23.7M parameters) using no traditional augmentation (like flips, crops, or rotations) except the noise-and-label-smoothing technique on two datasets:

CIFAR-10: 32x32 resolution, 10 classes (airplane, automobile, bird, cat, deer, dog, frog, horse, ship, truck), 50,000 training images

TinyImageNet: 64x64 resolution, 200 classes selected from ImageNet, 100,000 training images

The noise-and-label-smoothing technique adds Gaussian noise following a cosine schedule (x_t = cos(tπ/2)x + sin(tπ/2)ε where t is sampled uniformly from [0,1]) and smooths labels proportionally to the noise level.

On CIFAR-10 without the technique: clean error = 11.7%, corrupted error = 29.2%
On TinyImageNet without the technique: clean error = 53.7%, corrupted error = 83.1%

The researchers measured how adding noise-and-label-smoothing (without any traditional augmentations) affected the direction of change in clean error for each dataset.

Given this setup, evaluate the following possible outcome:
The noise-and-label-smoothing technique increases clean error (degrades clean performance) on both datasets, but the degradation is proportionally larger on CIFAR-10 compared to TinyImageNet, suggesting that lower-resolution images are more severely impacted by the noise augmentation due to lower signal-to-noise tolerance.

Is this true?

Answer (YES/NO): NO